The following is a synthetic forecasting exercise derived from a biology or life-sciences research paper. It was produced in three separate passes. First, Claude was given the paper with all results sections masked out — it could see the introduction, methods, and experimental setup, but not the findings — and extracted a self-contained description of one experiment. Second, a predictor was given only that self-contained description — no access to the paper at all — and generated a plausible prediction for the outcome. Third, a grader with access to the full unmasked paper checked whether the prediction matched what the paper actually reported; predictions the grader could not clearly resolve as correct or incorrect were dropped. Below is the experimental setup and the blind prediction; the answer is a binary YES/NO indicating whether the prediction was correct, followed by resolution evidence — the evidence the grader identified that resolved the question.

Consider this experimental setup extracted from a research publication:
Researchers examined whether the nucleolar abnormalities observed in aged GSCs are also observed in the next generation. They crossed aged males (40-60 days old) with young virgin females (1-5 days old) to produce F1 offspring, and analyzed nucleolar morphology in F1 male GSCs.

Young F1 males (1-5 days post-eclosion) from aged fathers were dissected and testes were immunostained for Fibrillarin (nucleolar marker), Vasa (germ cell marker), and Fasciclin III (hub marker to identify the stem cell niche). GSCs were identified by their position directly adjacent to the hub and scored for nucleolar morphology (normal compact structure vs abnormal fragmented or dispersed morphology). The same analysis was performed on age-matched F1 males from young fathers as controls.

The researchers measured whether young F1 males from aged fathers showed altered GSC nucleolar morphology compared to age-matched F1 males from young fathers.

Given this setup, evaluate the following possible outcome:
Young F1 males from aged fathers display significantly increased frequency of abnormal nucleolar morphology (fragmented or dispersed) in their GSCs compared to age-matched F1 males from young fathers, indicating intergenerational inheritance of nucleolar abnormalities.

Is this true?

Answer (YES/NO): YES